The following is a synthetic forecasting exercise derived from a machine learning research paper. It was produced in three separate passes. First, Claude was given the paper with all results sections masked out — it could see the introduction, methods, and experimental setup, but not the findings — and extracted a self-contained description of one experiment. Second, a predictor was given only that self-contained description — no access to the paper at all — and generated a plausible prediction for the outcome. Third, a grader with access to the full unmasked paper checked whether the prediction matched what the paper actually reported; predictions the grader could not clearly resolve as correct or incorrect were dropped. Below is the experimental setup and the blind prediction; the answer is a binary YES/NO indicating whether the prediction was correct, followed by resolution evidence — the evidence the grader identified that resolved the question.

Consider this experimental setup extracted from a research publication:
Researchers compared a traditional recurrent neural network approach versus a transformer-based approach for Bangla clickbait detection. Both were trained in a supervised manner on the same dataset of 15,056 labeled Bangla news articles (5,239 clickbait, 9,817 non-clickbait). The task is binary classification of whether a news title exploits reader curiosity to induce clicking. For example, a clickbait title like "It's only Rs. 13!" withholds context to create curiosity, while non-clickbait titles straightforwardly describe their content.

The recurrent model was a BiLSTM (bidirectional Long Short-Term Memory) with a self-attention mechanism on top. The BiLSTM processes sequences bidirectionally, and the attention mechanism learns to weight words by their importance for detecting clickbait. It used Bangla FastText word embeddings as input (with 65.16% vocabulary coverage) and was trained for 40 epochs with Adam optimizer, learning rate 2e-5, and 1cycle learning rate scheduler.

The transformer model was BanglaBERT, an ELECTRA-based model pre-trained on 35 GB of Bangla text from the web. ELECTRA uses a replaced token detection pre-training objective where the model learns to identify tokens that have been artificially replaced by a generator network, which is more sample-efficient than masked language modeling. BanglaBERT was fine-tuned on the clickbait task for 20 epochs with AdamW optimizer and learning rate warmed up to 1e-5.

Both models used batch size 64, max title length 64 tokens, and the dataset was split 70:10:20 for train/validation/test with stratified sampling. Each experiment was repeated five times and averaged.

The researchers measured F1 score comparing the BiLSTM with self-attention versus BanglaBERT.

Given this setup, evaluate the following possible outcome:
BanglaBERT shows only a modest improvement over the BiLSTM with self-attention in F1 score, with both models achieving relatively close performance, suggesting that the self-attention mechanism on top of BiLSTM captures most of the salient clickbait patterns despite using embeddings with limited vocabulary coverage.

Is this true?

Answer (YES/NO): NO